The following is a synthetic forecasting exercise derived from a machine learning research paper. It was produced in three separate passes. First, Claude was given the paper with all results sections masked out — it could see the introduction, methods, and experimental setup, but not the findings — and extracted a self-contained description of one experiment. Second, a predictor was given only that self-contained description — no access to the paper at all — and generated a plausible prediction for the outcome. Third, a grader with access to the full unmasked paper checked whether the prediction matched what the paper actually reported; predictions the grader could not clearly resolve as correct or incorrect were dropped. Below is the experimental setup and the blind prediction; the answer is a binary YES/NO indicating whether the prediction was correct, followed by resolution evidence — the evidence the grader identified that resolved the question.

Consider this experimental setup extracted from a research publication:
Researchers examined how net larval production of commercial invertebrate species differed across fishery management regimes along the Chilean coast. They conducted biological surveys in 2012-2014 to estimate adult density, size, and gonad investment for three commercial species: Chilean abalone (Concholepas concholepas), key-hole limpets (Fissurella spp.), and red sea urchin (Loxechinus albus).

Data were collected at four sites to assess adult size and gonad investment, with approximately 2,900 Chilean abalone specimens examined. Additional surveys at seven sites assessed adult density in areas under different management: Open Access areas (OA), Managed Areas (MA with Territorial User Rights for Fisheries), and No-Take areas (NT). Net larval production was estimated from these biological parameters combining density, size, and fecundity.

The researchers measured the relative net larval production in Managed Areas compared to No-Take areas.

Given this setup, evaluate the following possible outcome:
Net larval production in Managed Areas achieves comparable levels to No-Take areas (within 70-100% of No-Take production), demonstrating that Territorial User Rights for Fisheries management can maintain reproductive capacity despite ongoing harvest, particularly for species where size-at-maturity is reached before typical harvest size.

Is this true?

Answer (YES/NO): YES